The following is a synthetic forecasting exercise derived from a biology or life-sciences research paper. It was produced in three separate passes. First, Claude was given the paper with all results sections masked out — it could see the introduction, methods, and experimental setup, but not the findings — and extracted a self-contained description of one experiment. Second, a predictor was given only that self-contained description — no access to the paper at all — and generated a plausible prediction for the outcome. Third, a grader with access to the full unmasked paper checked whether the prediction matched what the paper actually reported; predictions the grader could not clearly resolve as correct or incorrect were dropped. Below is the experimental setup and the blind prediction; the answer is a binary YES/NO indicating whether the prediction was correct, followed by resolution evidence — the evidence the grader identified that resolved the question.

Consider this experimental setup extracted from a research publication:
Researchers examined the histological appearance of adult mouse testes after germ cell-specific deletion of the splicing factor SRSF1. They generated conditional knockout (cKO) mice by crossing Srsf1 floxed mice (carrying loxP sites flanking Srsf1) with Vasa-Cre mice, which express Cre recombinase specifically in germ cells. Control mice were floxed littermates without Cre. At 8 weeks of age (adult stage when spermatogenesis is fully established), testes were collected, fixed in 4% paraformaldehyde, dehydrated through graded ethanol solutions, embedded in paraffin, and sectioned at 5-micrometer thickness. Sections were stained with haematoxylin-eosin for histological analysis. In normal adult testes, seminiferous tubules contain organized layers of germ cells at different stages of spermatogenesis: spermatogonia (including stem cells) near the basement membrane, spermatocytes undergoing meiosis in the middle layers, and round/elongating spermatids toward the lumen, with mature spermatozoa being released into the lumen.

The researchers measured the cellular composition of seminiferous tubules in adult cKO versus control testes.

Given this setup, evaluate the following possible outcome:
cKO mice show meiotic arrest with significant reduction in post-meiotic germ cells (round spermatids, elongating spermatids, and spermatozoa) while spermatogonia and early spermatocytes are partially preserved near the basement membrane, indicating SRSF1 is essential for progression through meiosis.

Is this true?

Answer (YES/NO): NO